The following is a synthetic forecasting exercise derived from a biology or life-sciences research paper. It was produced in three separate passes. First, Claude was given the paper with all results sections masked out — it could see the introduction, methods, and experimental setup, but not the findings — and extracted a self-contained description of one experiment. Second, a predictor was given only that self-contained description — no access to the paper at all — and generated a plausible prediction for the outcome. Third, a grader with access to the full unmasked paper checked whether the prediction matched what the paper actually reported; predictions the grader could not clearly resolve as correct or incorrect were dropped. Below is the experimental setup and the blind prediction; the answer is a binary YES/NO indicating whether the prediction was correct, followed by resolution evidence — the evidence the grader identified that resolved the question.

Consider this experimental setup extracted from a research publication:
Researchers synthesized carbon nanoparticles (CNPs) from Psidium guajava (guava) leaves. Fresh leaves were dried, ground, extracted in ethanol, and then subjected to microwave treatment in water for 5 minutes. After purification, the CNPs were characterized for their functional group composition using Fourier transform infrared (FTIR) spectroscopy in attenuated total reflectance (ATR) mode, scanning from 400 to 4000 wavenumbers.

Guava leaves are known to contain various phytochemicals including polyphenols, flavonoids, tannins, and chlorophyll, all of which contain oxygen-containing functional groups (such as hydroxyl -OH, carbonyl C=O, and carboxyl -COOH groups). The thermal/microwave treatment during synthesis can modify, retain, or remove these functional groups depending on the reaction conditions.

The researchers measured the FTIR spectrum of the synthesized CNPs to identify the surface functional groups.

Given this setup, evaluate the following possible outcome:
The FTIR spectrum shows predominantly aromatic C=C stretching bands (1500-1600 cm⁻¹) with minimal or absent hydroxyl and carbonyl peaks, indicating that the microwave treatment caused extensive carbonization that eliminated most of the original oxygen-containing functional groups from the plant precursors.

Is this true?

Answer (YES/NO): NO